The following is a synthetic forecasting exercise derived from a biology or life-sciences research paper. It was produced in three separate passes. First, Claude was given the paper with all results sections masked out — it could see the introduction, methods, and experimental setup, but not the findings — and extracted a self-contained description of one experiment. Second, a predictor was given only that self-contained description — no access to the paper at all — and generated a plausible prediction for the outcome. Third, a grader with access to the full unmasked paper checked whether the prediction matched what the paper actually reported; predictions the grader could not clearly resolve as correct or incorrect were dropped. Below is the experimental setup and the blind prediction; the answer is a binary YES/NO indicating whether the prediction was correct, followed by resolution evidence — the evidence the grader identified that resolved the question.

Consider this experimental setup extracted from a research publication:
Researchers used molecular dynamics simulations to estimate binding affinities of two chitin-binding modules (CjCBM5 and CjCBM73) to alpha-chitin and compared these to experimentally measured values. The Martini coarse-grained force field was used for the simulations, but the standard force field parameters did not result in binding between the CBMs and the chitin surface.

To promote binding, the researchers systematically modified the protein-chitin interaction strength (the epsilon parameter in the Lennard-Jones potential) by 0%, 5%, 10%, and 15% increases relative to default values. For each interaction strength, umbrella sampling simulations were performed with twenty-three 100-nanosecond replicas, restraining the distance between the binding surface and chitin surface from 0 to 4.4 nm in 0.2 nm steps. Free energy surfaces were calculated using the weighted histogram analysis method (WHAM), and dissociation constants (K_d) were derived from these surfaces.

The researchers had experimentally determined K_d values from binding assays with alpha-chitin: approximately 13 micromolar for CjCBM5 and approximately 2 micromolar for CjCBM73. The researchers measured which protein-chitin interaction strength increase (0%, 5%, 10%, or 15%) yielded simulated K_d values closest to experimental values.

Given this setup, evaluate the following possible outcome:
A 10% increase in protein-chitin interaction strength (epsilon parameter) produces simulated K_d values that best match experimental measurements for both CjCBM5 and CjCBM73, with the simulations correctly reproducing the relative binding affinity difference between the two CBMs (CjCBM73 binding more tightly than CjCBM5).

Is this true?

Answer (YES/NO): YES